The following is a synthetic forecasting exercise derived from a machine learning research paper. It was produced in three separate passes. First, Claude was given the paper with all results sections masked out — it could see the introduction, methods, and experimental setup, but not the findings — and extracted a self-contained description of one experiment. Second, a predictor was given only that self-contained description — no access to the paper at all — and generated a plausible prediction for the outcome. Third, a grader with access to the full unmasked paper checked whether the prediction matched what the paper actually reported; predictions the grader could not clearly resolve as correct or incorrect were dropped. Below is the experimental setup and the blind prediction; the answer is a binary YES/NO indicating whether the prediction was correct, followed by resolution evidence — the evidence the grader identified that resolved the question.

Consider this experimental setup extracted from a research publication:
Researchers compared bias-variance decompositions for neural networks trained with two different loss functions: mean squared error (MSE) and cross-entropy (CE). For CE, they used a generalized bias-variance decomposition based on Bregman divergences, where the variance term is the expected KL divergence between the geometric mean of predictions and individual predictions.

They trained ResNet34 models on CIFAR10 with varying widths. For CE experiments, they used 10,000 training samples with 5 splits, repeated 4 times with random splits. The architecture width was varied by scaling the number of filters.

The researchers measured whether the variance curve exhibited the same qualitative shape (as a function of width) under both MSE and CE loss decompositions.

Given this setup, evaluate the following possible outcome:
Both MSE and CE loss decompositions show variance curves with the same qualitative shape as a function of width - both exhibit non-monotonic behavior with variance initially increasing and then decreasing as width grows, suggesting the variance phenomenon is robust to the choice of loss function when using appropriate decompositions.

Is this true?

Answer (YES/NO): YES